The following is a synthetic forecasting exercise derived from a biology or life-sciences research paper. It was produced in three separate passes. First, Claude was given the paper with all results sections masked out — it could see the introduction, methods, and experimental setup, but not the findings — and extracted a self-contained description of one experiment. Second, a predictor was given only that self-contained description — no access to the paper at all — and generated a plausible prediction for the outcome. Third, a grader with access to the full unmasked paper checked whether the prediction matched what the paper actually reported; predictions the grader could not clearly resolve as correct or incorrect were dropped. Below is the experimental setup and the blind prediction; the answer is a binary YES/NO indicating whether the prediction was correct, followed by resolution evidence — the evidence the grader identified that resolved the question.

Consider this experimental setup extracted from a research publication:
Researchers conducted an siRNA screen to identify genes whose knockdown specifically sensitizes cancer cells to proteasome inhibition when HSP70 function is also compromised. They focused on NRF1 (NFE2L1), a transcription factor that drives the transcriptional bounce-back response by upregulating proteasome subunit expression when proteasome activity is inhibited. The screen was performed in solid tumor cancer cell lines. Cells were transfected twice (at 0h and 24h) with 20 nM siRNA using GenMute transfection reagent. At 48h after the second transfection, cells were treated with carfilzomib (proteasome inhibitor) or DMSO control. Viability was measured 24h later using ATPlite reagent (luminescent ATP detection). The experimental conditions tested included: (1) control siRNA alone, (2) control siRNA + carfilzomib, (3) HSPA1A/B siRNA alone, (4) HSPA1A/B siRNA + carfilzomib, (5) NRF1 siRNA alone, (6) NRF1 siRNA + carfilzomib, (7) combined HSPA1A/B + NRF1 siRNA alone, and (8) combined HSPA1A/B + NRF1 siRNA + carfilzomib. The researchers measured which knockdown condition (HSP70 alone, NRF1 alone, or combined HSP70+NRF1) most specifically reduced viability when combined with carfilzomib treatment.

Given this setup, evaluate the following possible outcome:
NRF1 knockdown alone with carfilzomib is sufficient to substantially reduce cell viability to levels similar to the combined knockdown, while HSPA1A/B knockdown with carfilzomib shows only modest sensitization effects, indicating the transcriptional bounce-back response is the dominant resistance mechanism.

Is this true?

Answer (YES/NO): NO